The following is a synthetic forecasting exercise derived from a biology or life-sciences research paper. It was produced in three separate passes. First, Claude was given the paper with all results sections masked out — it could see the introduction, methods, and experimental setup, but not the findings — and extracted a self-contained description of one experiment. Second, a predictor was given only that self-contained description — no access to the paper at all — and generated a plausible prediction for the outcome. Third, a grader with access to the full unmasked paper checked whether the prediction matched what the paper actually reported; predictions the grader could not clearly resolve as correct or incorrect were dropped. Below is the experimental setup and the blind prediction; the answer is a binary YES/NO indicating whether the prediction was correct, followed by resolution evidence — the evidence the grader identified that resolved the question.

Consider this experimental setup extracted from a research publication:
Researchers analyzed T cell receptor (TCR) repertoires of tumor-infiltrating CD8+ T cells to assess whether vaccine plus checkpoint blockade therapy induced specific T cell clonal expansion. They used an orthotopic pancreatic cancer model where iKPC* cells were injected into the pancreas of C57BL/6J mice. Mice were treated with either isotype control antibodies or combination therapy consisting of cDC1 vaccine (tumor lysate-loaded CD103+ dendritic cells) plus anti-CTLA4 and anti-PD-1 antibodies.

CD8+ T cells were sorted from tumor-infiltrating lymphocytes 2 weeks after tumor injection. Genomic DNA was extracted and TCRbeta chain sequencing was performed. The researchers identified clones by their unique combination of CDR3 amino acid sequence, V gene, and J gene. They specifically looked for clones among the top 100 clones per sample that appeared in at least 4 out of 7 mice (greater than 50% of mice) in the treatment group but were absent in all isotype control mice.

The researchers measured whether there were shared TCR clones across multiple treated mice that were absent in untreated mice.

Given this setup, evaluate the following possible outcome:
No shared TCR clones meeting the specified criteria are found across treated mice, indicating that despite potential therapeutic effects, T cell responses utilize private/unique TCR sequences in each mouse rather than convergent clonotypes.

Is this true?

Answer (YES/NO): NO